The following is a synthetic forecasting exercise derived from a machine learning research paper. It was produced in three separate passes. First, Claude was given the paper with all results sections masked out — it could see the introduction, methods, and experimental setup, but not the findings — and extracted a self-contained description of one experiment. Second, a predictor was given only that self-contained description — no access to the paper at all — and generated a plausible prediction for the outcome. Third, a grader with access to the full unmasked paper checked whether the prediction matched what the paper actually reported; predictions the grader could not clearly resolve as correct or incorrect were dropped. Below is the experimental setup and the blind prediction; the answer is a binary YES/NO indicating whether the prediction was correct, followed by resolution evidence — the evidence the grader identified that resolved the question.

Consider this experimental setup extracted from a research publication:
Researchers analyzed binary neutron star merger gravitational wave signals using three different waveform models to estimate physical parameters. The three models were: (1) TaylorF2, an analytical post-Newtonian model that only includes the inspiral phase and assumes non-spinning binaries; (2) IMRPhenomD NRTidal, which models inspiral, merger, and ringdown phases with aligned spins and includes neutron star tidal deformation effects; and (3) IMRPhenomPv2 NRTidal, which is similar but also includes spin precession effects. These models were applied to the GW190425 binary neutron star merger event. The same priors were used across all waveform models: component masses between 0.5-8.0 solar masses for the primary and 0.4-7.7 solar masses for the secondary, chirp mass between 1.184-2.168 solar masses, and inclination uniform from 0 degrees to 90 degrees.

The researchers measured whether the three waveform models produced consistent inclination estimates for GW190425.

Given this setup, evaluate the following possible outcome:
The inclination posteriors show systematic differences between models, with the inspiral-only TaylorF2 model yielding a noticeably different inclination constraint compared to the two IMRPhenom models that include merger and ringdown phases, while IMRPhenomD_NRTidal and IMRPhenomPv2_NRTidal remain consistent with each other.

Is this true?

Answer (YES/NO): NO